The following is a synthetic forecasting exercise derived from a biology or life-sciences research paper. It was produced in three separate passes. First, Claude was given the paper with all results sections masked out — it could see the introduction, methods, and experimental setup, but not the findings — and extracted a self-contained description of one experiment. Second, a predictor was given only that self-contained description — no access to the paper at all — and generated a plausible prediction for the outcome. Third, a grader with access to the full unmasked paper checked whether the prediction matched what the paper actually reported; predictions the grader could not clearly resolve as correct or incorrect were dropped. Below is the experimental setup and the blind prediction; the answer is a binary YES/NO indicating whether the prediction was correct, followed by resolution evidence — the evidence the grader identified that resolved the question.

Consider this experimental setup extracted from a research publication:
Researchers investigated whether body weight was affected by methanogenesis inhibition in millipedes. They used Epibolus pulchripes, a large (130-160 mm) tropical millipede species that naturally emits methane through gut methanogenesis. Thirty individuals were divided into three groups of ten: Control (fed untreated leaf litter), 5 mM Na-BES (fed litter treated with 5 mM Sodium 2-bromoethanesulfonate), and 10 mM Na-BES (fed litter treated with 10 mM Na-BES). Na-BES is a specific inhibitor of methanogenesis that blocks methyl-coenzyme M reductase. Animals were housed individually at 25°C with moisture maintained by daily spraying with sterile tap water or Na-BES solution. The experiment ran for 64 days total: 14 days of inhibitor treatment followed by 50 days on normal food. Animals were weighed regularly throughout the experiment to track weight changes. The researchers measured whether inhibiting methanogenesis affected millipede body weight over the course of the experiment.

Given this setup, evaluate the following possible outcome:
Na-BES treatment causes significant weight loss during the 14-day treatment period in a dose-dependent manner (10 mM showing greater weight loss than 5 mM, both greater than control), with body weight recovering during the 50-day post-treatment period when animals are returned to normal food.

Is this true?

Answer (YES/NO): NO